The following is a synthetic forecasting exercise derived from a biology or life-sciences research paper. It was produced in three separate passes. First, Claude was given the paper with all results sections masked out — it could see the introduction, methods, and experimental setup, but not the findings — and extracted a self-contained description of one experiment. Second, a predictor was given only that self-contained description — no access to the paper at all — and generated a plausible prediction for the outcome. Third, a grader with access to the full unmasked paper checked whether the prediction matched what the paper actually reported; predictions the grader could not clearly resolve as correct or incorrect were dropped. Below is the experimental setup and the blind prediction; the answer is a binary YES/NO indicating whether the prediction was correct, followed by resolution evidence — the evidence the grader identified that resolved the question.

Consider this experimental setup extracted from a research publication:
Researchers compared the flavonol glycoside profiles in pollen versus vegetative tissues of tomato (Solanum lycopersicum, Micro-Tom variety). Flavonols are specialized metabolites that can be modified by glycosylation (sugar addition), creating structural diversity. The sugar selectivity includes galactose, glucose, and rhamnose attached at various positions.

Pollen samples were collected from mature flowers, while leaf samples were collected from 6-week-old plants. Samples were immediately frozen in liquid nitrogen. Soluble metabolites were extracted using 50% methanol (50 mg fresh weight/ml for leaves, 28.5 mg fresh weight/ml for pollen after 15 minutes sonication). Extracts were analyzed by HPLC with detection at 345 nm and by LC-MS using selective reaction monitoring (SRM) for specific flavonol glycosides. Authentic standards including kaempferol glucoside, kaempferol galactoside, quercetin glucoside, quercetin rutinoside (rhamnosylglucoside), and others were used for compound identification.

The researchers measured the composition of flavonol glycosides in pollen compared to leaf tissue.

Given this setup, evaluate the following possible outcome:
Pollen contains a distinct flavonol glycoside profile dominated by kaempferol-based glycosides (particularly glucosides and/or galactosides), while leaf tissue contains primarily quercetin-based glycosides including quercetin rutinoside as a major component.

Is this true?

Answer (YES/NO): NO